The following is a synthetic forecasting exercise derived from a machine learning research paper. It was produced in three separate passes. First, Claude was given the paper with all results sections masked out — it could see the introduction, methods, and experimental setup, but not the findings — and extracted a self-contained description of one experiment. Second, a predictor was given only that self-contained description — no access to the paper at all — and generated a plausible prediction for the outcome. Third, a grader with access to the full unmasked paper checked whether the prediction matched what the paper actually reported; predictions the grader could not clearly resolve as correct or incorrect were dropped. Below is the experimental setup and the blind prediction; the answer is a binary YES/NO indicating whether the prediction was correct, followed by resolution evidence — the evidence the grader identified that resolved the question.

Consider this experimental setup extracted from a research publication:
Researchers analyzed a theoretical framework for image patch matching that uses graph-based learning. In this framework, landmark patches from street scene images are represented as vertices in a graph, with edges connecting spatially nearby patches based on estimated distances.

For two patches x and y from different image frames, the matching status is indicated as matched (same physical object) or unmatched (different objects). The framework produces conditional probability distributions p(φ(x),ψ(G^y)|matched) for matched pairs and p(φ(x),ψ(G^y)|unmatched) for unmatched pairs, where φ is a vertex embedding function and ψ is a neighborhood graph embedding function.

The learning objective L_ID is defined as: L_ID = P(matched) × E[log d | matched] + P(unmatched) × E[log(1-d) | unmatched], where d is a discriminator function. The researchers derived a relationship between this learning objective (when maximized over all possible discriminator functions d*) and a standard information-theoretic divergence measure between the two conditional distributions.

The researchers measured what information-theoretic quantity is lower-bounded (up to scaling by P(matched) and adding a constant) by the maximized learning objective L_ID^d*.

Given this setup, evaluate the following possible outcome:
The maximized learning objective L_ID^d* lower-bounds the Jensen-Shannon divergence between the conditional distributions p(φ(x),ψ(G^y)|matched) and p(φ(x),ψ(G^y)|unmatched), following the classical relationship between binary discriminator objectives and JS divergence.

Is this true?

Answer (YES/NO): NO